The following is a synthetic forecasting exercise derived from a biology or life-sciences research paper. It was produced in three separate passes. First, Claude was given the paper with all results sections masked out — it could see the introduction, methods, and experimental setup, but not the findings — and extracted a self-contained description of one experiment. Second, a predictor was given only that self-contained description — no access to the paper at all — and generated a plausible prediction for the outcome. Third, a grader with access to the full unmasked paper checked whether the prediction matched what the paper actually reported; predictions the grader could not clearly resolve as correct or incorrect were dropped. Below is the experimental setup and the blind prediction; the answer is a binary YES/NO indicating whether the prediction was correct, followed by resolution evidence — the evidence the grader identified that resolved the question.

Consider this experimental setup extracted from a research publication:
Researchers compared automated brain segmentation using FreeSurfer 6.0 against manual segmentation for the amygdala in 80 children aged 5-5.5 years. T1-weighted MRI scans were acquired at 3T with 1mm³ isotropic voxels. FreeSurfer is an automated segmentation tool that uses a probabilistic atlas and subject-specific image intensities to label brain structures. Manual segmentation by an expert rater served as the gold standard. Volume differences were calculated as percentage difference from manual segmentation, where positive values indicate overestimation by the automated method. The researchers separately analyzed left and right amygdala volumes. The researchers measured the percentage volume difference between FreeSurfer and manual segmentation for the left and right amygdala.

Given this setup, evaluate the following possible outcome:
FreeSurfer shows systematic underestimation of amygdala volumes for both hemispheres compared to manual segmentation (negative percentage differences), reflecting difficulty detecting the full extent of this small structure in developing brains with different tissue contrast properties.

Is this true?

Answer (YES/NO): NO